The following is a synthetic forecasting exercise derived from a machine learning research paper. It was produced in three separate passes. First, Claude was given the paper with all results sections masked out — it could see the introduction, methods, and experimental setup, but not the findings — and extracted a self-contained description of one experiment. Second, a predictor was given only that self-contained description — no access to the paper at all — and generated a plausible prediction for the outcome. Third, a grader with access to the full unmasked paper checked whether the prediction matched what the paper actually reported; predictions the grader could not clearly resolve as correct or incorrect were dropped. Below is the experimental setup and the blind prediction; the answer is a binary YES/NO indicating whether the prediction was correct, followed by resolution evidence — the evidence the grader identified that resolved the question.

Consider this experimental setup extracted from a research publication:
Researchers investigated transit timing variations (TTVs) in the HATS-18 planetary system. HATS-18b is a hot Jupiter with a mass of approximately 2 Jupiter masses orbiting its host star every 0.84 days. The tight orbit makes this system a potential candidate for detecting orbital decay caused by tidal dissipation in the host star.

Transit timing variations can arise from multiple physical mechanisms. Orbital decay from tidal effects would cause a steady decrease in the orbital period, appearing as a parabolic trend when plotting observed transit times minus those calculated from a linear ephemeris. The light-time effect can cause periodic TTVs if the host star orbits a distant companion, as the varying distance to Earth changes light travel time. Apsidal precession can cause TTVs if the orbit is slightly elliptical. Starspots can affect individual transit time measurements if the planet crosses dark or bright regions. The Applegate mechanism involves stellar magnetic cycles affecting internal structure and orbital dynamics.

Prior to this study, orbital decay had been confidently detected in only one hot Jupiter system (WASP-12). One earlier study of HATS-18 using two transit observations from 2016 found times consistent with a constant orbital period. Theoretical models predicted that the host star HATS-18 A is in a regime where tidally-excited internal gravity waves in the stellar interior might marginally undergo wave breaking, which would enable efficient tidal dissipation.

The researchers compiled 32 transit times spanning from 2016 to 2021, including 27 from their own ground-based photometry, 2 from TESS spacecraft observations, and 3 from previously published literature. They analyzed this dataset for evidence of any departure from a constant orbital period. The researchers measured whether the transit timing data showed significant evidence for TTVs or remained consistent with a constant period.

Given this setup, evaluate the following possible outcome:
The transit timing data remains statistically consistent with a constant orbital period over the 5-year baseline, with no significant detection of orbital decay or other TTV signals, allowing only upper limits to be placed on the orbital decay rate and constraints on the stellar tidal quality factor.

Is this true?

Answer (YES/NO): YES